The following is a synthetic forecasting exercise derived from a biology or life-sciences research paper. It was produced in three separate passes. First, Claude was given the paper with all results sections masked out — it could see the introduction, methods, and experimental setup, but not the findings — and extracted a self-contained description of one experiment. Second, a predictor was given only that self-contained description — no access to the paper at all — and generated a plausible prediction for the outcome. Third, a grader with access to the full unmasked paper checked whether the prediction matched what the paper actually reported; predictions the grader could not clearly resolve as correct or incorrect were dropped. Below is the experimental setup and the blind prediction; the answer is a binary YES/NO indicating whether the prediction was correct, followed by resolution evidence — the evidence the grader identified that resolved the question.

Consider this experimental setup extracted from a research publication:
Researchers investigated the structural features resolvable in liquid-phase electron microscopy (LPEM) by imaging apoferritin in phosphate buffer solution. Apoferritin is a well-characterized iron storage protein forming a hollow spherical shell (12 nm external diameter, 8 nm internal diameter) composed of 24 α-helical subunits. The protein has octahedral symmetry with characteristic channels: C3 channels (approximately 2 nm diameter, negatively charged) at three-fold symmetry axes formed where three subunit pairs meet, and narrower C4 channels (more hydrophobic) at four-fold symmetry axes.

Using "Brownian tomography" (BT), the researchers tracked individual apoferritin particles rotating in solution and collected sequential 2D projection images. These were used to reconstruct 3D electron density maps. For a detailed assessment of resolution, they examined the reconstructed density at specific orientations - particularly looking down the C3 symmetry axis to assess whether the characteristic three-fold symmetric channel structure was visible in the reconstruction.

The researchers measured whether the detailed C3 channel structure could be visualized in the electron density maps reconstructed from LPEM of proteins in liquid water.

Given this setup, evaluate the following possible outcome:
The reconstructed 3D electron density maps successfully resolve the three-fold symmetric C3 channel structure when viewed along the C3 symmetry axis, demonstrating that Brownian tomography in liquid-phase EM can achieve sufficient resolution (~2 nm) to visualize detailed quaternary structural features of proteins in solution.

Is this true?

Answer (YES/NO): YES